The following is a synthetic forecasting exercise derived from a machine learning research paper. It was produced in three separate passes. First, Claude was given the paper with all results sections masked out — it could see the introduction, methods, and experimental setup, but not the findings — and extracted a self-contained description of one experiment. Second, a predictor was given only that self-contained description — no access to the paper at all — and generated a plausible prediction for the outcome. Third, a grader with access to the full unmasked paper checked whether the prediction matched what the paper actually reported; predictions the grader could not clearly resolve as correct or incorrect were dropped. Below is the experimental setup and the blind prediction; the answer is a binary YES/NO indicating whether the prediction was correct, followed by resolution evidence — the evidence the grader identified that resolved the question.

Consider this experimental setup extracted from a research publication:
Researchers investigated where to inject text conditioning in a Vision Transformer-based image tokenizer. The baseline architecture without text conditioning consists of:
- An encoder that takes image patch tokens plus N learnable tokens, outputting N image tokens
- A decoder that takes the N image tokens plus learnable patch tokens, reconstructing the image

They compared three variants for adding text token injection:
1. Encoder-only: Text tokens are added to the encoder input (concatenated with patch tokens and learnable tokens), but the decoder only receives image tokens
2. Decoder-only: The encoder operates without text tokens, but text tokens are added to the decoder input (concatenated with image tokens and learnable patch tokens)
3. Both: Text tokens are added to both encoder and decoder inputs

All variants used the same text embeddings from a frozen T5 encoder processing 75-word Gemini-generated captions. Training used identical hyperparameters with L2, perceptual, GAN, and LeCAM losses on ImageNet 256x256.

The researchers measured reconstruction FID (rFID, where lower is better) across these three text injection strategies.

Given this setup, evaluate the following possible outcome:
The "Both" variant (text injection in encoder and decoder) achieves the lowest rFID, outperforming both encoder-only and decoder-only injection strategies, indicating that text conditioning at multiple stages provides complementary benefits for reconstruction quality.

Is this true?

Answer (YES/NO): YES